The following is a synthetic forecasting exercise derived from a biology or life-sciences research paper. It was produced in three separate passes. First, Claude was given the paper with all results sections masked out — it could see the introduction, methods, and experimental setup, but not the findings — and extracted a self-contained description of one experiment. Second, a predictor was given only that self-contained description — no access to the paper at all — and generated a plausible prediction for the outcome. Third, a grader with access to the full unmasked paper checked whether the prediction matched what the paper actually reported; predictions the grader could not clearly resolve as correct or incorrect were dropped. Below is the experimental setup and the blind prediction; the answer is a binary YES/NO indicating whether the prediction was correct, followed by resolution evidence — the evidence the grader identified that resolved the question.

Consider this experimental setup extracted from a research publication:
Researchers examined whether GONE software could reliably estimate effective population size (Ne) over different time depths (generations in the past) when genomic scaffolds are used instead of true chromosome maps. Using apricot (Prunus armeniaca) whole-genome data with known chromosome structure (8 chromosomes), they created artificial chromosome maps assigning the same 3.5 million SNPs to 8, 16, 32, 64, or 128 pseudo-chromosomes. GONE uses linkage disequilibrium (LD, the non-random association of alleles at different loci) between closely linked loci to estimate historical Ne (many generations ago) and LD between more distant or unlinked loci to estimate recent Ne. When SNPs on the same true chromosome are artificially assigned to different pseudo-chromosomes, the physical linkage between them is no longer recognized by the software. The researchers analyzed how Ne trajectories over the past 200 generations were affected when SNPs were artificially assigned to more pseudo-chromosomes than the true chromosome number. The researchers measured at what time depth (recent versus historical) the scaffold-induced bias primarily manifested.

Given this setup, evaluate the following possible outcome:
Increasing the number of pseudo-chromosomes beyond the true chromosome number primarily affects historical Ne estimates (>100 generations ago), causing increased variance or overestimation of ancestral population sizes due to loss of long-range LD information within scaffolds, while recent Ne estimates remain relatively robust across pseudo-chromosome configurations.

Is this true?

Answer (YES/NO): NO